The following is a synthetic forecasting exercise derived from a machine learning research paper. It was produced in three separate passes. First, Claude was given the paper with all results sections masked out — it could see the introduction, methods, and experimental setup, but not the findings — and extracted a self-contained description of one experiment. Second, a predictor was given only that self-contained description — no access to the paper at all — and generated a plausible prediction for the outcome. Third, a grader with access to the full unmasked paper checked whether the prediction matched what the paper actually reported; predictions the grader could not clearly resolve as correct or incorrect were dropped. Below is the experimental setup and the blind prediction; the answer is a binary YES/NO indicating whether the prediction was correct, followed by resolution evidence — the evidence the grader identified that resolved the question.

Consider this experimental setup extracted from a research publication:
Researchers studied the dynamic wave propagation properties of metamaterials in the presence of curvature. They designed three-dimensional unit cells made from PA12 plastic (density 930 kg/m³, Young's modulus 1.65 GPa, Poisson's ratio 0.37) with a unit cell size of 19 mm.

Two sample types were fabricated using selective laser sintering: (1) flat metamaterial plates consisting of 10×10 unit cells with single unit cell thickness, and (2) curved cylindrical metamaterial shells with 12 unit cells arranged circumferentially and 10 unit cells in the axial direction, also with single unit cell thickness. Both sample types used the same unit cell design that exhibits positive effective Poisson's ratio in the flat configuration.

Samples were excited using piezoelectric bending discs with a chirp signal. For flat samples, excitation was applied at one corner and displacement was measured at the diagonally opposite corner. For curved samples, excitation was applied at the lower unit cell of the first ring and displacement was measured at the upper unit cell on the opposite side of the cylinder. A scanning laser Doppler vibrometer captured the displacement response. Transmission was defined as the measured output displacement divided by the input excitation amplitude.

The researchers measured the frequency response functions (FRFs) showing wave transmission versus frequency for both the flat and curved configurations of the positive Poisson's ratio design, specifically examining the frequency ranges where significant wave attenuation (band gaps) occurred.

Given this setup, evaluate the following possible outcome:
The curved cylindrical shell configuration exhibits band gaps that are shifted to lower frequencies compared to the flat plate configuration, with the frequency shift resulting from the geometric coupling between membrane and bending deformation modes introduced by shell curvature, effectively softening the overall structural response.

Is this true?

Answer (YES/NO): NO